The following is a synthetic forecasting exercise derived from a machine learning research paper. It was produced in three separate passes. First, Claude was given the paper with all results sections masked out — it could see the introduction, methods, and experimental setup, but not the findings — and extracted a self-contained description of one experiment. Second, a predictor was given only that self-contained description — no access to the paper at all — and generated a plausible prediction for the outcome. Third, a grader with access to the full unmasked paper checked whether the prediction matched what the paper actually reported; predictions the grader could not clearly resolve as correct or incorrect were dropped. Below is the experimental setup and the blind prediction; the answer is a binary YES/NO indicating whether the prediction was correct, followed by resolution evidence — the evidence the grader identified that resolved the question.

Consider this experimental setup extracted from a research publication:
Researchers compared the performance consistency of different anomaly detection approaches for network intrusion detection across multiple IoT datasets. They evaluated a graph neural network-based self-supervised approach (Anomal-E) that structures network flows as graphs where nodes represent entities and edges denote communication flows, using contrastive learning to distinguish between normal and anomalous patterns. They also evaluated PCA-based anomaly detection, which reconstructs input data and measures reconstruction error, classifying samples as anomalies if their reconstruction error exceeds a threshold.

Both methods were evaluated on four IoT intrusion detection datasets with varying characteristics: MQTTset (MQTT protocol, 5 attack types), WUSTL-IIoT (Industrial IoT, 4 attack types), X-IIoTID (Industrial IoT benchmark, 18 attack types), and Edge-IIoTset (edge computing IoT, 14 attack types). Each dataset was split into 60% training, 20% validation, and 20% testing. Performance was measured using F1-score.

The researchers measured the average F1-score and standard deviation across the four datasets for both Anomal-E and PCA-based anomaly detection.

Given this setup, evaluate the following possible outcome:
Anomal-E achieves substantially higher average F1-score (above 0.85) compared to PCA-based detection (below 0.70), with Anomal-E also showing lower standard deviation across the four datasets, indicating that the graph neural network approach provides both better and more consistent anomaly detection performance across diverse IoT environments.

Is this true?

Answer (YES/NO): NO